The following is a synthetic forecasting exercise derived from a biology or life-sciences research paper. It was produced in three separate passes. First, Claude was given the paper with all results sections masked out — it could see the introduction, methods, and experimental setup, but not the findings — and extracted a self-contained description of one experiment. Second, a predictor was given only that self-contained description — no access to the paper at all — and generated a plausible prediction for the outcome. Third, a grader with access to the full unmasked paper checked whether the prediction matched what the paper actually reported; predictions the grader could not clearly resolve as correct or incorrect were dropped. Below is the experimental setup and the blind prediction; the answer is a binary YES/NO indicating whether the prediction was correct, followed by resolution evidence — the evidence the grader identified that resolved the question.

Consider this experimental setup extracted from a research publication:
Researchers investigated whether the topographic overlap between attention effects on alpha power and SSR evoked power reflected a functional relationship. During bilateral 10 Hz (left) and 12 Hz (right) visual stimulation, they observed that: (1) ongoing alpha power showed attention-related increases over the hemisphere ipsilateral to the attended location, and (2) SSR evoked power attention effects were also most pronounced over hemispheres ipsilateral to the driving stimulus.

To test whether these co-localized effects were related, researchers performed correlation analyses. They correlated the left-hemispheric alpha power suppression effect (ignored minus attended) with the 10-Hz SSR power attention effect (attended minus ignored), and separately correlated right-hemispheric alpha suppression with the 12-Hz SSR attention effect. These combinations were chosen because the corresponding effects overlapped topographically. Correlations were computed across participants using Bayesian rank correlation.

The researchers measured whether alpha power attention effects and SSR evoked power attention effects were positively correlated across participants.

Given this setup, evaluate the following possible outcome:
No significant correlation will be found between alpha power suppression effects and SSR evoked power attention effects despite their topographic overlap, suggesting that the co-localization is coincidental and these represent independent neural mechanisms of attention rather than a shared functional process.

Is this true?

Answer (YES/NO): YES